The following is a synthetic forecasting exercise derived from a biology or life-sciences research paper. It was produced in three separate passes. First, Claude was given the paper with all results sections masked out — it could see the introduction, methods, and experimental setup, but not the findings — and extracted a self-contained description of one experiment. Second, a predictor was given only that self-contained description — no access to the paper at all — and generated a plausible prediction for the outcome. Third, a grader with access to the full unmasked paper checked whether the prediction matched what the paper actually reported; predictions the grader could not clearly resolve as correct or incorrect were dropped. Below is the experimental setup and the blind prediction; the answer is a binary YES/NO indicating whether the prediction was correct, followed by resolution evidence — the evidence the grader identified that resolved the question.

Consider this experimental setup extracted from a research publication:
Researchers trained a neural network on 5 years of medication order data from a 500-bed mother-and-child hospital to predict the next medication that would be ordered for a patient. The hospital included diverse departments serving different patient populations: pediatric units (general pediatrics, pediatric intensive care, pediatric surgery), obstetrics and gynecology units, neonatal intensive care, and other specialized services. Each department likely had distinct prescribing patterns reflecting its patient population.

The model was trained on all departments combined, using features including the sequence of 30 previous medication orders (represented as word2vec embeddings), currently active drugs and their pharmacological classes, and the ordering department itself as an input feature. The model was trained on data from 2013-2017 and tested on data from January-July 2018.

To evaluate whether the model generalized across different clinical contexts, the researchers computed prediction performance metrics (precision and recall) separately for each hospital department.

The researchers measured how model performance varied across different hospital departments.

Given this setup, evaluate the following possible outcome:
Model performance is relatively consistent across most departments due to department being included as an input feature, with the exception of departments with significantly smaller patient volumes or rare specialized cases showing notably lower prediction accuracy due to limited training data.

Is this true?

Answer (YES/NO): NO